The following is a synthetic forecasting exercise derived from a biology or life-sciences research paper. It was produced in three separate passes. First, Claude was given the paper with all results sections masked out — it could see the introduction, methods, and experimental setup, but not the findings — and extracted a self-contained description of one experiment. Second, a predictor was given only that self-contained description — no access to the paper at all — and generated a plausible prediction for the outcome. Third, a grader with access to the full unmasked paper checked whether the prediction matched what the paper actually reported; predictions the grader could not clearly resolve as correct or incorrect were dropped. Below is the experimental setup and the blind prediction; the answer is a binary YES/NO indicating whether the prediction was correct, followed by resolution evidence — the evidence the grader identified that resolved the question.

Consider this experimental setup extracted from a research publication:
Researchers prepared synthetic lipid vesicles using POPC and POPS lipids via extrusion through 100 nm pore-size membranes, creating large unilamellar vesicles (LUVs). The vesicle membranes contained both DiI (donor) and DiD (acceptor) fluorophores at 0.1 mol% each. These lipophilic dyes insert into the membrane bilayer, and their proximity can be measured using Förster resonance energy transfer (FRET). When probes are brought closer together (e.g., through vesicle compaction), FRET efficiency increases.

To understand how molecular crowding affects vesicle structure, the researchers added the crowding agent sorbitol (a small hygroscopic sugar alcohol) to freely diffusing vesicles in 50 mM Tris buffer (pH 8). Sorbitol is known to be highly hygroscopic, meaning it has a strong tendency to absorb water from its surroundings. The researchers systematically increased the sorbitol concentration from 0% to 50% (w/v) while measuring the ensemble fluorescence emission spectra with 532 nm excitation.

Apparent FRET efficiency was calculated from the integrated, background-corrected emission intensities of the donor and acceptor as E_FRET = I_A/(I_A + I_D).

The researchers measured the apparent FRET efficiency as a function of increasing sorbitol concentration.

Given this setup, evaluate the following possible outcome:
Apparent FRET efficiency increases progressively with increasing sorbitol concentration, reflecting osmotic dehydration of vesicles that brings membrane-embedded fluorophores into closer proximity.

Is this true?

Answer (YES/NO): YES